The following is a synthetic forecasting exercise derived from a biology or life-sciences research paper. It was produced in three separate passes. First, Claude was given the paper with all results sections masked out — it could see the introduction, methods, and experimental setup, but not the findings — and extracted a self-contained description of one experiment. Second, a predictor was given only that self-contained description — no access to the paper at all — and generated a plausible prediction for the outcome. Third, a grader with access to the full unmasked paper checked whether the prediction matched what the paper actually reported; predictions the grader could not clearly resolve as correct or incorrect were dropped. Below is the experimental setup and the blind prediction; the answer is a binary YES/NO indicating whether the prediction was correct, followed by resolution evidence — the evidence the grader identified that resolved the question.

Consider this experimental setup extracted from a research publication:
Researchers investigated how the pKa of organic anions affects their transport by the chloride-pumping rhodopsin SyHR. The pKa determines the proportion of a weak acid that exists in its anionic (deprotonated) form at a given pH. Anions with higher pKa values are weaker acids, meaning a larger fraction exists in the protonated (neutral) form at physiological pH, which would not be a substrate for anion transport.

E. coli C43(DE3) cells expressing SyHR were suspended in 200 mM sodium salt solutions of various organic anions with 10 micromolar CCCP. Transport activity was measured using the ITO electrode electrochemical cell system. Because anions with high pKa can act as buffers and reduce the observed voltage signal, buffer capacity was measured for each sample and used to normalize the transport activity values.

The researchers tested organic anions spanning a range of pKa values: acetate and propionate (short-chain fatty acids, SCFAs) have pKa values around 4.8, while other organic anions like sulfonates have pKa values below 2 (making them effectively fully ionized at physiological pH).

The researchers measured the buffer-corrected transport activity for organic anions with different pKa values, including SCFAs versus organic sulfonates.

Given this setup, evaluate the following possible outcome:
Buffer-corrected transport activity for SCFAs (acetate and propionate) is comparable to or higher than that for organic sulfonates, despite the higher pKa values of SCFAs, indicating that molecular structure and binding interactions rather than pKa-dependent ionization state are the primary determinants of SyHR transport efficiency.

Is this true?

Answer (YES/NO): NO